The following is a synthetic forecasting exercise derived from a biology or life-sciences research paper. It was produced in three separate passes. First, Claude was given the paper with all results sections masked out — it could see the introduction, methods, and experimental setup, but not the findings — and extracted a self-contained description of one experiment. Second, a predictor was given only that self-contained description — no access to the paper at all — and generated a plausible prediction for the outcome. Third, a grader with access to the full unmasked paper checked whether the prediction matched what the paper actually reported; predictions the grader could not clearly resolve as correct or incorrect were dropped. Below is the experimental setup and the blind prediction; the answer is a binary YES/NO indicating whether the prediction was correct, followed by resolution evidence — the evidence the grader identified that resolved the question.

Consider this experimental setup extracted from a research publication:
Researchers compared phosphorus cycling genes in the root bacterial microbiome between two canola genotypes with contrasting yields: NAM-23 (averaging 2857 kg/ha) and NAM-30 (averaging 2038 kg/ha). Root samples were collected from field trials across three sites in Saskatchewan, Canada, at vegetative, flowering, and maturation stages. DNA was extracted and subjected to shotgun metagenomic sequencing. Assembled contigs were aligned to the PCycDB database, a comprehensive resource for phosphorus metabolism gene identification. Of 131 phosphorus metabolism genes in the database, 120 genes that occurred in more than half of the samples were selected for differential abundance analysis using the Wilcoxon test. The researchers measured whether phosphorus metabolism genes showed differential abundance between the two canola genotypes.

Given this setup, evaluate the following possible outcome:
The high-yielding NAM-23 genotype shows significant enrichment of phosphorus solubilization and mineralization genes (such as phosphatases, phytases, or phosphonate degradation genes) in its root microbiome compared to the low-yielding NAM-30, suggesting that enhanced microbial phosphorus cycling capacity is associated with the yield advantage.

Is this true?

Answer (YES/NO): NO